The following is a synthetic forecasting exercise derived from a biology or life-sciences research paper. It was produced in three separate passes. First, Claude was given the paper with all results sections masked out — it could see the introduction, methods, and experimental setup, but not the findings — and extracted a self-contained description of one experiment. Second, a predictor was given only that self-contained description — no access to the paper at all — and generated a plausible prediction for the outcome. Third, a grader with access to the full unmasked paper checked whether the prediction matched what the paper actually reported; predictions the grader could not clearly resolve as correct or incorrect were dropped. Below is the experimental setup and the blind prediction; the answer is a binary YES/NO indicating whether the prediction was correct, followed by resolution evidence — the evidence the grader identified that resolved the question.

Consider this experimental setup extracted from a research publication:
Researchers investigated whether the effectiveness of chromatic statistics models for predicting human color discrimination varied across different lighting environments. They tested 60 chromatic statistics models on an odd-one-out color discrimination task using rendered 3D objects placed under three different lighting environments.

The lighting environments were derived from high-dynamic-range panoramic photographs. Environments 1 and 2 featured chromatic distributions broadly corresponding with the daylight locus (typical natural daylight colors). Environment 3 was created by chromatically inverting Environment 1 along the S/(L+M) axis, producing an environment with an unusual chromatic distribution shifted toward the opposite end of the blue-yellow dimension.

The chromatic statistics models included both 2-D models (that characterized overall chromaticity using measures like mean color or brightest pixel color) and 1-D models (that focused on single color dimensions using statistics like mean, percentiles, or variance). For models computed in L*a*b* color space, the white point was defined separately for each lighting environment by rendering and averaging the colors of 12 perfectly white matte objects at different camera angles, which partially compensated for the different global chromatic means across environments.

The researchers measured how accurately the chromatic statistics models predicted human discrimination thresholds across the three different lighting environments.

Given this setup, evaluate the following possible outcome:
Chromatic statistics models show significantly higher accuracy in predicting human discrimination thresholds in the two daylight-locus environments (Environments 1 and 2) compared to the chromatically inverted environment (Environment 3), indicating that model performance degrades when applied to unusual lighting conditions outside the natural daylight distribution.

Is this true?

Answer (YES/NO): NO